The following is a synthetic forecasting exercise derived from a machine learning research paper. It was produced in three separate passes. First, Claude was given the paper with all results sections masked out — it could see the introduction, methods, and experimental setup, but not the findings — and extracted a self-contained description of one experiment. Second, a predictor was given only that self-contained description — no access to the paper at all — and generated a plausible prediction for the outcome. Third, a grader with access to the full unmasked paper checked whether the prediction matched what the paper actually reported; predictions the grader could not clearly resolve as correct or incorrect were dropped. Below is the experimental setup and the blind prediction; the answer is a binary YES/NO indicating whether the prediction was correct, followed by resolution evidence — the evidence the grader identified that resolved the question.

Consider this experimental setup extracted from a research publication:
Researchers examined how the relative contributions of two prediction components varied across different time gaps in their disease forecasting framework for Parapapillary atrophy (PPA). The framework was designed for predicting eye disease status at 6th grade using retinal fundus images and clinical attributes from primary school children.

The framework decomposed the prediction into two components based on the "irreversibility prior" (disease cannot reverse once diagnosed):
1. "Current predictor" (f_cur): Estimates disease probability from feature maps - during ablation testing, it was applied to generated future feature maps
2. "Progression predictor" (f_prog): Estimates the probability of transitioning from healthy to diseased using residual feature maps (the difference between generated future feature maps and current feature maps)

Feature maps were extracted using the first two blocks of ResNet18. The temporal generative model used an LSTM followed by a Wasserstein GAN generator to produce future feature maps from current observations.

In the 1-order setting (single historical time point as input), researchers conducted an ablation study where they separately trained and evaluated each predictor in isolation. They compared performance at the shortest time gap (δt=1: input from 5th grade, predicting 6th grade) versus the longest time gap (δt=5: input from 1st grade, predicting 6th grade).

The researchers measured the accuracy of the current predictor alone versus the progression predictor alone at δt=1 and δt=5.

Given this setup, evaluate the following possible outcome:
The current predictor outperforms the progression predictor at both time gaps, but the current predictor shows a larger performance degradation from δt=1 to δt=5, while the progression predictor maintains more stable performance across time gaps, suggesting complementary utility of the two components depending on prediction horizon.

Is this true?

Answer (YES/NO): NO